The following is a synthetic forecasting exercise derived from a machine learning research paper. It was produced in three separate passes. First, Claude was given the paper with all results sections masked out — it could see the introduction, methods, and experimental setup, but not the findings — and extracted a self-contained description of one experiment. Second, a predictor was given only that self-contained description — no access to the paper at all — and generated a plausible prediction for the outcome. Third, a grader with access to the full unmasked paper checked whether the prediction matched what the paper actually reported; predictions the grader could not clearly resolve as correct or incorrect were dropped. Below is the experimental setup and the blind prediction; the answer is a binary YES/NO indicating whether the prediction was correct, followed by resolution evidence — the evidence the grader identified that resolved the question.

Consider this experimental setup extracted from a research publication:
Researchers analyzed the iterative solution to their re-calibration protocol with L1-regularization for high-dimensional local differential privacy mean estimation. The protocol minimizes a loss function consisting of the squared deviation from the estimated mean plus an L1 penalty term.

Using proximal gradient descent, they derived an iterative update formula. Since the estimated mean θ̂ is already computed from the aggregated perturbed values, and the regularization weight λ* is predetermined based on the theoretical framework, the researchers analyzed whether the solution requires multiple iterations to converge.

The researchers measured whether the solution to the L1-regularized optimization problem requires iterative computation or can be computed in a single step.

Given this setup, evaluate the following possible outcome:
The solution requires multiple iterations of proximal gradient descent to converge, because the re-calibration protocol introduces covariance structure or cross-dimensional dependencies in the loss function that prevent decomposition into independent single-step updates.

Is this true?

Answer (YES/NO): NO